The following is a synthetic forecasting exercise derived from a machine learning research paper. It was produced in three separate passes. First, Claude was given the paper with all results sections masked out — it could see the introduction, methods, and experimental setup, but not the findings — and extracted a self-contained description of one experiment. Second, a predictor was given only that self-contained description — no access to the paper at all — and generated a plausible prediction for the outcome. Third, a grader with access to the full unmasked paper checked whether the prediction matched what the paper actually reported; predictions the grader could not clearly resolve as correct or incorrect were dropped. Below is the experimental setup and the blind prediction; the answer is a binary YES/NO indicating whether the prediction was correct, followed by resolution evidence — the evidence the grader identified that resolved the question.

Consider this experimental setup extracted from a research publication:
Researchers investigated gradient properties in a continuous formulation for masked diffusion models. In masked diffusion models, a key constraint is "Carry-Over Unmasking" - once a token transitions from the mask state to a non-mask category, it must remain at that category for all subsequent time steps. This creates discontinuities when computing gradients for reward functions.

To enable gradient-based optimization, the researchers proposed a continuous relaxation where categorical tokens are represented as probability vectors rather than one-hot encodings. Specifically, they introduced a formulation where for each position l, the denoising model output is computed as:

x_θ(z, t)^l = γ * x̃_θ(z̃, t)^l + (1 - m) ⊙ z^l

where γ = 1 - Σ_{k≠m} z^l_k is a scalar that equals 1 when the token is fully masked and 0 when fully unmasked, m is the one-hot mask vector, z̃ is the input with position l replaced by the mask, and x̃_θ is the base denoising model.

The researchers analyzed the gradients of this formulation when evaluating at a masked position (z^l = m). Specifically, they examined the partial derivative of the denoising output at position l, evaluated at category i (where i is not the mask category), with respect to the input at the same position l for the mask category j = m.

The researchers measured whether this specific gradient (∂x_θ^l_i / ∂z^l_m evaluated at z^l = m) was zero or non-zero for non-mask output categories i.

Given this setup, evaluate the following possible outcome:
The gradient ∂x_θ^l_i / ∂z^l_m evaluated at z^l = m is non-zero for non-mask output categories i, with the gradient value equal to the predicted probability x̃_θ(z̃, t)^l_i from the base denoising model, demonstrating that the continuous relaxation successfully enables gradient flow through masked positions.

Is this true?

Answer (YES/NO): NO